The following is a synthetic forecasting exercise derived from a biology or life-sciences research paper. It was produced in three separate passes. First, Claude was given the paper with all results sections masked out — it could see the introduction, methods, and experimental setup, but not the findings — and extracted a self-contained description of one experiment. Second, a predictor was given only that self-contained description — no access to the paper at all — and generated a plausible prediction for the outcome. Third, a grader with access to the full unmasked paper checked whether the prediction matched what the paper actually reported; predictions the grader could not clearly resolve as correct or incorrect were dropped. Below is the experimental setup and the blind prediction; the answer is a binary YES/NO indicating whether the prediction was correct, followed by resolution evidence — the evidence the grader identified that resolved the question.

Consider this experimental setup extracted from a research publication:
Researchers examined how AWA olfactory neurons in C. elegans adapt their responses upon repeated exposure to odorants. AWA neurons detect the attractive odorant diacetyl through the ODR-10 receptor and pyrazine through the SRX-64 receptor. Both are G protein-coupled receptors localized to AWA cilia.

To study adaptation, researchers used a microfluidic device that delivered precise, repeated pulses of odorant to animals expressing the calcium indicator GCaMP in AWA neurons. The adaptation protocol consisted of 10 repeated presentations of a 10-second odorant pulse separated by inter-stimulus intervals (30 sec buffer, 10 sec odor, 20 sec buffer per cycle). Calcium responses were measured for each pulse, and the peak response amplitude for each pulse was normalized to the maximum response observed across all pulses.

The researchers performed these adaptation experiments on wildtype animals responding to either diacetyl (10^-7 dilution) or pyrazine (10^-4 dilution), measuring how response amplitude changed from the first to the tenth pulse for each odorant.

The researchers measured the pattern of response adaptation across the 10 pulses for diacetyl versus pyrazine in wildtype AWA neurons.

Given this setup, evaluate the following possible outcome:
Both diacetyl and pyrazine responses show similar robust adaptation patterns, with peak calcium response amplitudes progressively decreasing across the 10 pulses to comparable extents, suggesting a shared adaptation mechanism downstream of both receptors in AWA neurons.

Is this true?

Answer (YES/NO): NO